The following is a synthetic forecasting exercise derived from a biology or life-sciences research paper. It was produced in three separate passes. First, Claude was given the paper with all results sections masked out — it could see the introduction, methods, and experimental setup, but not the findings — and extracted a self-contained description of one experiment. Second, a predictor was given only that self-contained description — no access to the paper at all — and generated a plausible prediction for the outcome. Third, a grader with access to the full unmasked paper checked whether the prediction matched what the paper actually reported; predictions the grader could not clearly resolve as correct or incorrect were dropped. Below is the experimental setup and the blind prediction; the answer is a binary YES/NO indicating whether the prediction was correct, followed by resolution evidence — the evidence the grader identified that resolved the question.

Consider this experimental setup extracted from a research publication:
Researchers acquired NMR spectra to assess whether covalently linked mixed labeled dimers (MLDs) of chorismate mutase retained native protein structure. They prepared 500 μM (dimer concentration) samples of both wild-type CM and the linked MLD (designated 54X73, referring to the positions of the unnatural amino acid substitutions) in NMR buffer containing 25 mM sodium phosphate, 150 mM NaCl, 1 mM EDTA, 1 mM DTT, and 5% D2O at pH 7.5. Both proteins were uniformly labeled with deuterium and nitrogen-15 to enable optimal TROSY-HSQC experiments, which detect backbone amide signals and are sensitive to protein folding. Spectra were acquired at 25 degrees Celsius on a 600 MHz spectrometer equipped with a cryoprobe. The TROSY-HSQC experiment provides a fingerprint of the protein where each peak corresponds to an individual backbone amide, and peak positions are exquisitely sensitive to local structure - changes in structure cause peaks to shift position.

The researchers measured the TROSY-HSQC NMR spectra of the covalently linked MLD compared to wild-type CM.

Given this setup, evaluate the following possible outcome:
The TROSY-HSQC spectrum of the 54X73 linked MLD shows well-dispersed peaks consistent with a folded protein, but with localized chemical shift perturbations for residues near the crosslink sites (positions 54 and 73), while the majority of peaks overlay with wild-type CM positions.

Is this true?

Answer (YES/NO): NO